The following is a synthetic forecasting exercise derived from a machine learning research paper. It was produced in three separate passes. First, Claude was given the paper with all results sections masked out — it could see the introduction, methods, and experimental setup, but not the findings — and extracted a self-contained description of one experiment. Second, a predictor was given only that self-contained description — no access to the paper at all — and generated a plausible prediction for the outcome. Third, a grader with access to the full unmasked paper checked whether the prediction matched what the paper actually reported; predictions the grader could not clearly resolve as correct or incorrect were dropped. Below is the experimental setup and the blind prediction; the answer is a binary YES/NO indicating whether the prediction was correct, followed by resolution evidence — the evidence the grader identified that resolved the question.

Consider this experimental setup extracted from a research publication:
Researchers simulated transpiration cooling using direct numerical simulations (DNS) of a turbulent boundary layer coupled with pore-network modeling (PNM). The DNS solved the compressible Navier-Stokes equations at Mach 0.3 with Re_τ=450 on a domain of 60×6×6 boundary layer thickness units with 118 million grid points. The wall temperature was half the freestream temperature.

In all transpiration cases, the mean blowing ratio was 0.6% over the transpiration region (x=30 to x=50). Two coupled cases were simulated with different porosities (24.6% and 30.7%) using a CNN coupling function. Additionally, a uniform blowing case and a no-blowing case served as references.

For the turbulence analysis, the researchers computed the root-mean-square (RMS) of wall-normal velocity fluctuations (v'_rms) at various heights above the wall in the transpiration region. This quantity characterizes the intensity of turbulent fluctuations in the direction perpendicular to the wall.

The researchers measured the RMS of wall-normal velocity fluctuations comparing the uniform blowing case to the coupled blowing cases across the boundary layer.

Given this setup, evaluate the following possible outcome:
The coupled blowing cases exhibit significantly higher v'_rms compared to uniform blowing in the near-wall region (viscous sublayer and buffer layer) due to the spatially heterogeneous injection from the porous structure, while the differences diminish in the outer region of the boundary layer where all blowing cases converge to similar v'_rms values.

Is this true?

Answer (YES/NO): NO